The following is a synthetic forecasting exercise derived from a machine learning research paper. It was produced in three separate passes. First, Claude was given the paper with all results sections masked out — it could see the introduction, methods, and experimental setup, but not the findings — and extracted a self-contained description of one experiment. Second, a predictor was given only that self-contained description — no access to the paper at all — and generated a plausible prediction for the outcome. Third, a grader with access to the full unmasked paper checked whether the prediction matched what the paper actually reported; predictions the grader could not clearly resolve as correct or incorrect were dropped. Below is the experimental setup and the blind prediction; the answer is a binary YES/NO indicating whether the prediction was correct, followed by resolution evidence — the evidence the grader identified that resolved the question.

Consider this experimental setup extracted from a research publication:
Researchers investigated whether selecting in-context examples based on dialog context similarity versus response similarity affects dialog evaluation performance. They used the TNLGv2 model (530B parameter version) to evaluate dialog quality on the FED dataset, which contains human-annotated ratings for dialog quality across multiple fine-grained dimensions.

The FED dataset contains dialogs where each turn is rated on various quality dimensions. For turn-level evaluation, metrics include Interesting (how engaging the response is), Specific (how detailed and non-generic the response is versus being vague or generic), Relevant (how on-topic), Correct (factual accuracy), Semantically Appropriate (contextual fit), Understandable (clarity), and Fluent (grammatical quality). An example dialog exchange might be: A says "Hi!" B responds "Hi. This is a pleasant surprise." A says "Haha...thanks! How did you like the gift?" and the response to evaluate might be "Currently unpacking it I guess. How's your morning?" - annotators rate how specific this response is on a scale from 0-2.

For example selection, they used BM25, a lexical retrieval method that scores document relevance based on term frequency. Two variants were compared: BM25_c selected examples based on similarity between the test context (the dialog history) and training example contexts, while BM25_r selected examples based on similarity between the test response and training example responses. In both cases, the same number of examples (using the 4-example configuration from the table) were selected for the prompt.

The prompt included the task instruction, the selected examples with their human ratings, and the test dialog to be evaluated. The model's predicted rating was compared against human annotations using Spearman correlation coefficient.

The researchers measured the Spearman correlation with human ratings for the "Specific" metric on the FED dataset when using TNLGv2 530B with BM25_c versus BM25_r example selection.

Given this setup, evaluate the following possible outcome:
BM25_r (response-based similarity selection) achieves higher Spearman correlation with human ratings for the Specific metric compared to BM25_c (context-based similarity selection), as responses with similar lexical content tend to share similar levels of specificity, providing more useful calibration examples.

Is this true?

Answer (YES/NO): YES